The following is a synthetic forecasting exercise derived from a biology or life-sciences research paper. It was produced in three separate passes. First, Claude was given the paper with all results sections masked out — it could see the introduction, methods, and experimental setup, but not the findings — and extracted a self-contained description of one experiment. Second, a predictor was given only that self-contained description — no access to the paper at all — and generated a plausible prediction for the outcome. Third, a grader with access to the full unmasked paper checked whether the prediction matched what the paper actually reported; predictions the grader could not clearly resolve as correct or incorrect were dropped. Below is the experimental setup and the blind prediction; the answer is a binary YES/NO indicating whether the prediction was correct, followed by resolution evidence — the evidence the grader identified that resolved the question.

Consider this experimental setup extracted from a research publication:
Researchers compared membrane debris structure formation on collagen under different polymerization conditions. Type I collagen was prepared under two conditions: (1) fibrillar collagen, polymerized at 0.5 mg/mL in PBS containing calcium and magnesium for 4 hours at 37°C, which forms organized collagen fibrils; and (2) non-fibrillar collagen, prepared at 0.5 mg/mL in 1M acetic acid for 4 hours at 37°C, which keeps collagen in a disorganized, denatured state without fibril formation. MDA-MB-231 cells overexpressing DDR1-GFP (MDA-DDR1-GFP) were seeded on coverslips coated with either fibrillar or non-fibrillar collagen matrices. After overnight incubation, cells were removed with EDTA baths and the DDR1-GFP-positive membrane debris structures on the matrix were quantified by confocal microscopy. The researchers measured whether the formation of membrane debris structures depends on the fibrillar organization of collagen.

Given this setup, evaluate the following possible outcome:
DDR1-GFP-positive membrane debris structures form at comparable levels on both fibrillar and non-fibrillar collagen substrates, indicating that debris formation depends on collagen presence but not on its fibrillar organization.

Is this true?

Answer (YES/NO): NO